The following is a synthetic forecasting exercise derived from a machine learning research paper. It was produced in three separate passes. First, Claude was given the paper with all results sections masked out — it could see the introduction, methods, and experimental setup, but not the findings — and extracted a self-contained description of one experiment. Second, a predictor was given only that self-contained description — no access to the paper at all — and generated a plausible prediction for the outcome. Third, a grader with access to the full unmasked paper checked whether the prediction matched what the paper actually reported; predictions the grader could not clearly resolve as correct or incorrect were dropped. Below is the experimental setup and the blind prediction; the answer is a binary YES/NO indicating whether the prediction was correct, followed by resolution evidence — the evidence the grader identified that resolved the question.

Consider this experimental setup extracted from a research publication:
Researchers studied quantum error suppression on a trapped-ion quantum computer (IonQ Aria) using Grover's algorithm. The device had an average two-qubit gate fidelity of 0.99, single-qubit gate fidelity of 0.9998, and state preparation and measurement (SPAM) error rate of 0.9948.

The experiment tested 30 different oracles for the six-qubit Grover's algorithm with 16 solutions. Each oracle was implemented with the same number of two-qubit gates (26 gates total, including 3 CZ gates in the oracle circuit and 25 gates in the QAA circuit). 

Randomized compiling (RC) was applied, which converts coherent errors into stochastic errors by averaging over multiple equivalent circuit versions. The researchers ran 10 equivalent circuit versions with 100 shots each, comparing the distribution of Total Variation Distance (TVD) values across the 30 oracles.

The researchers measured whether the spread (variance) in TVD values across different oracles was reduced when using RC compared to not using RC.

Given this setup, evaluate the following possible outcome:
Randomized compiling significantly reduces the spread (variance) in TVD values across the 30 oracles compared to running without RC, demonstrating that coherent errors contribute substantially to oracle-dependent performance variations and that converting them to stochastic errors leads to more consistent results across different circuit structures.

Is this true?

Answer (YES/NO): YES